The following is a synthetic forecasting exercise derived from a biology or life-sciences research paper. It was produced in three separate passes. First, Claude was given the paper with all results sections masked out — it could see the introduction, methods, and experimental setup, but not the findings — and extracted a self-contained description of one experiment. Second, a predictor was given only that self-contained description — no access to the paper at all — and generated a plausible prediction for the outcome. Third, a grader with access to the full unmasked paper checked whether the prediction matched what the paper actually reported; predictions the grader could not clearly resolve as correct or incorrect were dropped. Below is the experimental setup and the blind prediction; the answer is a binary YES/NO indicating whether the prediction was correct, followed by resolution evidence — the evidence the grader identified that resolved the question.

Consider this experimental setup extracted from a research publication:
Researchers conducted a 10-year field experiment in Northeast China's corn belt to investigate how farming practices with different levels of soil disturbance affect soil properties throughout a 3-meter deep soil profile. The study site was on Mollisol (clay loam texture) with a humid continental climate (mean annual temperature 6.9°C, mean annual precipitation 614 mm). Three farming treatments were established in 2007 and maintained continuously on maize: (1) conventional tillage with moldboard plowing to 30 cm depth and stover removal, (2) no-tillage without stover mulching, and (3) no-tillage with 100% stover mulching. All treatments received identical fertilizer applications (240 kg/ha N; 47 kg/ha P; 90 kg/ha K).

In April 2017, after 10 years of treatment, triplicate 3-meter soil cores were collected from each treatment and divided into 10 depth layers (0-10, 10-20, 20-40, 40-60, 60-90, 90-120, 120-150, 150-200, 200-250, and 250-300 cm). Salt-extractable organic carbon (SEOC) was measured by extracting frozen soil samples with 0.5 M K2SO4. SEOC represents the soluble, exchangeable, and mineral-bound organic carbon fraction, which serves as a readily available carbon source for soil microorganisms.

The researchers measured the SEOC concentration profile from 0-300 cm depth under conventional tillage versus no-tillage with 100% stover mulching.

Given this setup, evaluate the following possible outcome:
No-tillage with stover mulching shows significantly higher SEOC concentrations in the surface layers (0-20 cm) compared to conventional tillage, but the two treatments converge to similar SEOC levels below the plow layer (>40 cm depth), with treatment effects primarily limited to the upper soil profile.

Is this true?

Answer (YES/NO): NO